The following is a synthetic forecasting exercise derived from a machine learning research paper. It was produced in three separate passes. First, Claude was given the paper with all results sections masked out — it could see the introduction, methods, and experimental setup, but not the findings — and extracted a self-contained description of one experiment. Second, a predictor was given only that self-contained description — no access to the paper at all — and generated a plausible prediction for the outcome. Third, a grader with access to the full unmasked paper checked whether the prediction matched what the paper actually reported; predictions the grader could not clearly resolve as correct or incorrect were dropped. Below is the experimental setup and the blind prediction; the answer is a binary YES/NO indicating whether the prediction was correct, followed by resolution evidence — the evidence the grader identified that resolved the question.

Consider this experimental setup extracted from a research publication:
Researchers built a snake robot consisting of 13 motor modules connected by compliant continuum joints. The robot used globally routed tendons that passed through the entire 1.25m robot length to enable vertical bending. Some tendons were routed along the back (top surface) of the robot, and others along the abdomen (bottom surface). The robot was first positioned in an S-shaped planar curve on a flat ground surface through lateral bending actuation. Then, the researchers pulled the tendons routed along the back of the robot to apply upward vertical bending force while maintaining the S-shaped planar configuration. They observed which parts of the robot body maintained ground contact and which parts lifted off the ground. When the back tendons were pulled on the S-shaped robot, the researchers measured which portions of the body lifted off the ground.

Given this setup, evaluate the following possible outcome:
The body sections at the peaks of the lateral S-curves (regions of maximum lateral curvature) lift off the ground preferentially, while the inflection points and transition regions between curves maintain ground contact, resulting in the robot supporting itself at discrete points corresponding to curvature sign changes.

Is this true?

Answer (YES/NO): YES